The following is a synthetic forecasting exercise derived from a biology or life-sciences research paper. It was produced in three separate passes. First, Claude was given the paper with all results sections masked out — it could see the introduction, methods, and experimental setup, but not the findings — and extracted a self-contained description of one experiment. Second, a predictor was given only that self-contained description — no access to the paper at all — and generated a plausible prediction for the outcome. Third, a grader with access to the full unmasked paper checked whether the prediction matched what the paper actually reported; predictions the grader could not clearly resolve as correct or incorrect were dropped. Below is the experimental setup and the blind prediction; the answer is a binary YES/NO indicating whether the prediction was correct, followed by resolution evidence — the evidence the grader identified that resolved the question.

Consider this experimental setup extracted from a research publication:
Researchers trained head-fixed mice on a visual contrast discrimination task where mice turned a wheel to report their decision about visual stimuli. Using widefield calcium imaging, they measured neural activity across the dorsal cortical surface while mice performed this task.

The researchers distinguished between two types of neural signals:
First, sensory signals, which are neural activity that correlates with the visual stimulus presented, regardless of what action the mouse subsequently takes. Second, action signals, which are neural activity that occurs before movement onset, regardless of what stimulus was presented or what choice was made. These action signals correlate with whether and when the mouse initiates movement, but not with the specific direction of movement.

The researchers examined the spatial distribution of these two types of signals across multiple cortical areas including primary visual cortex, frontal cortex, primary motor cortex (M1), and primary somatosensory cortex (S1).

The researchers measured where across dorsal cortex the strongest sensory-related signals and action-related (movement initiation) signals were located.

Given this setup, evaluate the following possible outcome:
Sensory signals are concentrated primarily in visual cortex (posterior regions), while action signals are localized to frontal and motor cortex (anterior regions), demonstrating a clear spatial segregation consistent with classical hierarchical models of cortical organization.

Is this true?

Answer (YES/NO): NO